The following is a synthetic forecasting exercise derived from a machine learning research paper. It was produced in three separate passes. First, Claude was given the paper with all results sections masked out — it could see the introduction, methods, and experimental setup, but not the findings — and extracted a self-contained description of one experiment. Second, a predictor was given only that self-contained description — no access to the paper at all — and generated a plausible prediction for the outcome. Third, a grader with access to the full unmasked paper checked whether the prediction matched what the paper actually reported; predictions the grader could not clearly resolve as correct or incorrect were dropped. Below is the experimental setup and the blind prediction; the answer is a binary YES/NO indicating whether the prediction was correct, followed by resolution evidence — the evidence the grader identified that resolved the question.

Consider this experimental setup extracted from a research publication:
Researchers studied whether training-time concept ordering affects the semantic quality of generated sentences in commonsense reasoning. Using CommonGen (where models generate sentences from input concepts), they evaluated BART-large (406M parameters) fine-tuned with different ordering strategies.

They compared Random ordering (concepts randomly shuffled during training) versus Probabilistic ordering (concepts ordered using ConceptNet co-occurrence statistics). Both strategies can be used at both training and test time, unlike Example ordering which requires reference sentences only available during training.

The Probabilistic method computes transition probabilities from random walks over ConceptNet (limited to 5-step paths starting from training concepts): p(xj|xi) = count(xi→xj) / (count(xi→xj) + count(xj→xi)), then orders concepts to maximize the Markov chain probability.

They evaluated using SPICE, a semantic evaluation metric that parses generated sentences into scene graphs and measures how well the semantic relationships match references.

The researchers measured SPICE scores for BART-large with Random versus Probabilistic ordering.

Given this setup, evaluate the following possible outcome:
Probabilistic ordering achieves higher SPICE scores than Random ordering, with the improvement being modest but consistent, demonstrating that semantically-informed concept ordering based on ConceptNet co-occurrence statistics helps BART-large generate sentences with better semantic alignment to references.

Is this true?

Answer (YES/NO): NO